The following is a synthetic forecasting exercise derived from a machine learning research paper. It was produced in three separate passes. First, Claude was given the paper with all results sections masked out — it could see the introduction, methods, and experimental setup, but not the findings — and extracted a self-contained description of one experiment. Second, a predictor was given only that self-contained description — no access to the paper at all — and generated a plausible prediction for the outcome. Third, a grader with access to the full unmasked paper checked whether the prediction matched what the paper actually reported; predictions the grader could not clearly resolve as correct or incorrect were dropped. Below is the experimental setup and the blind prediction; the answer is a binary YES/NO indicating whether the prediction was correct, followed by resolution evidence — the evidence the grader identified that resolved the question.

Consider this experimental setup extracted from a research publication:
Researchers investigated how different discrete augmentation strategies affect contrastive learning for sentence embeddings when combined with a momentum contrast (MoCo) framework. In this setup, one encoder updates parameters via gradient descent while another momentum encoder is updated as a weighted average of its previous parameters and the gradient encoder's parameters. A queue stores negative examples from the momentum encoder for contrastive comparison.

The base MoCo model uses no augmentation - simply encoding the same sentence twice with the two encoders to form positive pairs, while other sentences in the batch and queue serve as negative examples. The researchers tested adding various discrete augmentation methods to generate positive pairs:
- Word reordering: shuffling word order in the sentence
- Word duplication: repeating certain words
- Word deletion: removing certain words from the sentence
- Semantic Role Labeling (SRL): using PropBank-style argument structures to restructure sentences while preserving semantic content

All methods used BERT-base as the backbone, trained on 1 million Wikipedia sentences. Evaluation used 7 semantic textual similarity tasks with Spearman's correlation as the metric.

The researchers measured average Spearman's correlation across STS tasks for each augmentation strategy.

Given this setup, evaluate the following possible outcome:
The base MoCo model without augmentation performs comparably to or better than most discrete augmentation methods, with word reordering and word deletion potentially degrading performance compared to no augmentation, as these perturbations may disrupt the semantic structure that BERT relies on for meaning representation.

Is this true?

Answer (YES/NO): YES